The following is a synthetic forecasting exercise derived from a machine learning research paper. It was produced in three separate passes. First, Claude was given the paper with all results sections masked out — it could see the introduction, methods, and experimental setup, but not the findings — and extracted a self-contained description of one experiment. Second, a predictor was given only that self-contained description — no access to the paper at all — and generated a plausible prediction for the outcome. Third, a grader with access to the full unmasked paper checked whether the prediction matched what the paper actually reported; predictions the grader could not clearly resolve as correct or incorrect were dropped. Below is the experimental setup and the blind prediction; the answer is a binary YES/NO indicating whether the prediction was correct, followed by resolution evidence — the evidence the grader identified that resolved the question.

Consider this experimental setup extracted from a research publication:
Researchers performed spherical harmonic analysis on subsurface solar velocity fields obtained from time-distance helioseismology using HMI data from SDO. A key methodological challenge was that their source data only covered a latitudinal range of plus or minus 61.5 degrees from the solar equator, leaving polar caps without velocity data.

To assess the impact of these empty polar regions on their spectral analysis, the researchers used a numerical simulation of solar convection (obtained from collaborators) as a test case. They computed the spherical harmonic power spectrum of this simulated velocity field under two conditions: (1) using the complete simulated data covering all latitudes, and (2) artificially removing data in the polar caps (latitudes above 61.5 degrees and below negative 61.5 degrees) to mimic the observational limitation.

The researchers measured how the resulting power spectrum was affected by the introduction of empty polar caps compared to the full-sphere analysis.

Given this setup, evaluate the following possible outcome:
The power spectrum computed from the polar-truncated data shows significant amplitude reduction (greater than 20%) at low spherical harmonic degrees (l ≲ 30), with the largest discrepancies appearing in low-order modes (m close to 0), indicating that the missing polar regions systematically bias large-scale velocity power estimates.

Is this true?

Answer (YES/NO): NO